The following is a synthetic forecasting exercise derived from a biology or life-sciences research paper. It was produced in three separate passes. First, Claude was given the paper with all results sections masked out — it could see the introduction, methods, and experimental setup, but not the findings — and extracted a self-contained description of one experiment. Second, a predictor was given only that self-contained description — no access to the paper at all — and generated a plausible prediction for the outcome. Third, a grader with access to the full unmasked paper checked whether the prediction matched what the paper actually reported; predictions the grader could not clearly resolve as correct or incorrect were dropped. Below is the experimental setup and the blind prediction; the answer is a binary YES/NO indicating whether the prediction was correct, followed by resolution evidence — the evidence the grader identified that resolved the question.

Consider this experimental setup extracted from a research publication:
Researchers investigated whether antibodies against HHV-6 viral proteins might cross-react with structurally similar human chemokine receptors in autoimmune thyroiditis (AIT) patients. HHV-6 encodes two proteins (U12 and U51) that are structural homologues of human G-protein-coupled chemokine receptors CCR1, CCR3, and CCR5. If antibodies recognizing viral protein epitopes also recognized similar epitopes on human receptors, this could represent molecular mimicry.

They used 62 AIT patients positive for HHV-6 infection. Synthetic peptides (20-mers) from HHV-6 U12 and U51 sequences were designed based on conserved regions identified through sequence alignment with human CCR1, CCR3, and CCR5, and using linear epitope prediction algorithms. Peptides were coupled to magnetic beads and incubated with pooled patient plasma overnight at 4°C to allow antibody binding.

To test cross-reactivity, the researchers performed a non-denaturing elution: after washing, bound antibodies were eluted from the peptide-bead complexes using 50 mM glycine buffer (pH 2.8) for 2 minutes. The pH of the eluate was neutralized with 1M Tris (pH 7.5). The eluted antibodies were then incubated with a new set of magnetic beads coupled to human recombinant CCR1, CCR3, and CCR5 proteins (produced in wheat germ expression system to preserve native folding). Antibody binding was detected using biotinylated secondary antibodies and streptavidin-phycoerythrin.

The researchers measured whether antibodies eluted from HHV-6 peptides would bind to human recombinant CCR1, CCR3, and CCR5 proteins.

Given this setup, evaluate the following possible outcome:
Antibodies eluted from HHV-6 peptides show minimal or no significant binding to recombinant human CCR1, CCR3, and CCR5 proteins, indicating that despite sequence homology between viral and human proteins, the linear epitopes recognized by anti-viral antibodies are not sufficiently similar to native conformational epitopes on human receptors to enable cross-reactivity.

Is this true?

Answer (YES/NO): YES